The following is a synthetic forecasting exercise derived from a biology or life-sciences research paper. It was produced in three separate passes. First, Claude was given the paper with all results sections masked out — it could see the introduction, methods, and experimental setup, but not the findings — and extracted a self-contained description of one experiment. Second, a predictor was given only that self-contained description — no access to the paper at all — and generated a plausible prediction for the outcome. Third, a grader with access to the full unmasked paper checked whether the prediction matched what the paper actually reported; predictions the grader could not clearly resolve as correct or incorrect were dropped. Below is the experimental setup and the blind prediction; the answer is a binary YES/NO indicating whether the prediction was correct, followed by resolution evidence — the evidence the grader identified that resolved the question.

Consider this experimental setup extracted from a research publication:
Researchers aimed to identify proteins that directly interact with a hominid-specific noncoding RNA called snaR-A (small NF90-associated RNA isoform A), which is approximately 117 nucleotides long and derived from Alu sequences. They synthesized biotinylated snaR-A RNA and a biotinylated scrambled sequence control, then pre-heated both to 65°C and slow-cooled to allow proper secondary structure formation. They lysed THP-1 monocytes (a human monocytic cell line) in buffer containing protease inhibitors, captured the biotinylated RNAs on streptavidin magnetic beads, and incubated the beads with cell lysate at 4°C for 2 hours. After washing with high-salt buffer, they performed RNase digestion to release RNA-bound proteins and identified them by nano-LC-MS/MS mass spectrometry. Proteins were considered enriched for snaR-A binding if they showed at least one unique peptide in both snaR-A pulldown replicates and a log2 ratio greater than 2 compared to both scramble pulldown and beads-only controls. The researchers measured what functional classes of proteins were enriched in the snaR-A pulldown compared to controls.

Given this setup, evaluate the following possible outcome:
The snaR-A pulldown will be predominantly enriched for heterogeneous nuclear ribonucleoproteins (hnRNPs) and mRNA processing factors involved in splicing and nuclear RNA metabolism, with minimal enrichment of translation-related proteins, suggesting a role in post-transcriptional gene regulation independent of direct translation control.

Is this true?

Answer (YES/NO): NO